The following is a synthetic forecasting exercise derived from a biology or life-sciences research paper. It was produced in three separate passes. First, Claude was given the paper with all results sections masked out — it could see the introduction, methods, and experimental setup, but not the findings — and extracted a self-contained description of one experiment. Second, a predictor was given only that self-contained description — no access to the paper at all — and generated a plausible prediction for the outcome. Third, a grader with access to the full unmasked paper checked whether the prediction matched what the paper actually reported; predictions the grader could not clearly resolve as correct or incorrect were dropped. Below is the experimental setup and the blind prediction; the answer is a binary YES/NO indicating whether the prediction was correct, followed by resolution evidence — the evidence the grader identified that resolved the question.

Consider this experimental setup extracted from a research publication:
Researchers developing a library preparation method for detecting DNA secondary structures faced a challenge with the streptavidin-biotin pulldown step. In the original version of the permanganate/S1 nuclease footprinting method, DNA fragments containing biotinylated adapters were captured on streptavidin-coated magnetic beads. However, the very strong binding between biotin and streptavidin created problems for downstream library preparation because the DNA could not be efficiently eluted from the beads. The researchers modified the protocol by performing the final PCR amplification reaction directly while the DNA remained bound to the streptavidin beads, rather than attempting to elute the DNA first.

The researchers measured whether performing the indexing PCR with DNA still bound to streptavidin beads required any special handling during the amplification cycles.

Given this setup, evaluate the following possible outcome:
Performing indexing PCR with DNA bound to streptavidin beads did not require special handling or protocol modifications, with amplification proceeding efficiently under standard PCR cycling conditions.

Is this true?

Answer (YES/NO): NO